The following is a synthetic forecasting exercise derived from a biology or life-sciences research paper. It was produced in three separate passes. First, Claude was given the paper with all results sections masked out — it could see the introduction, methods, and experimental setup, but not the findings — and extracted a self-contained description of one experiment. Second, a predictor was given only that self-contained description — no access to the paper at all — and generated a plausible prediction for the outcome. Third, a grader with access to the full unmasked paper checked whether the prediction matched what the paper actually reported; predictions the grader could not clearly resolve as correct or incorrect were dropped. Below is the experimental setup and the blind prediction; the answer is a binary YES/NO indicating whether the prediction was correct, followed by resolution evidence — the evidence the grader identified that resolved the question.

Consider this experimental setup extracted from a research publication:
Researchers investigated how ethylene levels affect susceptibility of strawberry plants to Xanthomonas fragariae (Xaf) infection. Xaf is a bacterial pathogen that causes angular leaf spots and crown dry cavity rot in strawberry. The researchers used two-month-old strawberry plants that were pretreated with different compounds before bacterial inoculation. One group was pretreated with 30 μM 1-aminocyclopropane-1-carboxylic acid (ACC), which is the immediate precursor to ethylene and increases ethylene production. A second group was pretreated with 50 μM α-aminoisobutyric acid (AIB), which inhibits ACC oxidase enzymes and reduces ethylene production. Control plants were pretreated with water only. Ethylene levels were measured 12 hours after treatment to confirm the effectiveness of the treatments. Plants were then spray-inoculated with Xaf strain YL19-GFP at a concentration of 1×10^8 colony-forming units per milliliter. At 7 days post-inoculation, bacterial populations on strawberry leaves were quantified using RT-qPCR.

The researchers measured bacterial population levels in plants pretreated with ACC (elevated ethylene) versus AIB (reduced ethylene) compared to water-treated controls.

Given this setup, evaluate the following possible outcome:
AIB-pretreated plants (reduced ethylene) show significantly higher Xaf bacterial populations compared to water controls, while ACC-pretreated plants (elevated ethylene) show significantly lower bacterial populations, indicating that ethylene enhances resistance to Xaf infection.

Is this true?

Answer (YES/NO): NO